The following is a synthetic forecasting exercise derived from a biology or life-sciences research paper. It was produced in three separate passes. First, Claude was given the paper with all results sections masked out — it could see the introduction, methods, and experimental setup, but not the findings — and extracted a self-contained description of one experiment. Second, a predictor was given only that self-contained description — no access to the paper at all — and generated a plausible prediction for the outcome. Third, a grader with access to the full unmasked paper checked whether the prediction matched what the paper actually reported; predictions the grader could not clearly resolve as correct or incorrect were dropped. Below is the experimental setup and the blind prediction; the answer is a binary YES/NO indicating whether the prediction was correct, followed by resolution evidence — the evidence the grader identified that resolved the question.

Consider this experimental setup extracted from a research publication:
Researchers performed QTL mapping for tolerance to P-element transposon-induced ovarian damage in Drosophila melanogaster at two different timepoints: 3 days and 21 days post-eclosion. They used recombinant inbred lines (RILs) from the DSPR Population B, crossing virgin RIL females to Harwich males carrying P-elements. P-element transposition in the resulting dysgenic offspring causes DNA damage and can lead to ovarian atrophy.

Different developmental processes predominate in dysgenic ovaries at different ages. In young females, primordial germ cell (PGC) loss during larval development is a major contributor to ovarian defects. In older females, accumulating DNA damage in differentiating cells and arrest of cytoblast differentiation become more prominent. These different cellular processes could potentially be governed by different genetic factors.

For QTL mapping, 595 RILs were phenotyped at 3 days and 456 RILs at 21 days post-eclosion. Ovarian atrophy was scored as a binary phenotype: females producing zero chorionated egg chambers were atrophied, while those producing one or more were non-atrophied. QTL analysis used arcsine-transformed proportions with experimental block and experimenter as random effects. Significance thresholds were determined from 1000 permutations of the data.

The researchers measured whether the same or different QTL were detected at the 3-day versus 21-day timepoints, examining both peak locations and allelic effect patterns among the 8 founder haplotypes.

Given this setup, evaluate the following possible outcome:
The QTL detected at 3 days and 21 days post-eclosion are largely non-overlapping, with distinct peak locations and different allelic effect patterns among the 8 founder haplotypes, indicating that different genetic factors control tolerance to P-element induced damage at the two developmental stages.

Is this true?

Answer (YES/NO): YES